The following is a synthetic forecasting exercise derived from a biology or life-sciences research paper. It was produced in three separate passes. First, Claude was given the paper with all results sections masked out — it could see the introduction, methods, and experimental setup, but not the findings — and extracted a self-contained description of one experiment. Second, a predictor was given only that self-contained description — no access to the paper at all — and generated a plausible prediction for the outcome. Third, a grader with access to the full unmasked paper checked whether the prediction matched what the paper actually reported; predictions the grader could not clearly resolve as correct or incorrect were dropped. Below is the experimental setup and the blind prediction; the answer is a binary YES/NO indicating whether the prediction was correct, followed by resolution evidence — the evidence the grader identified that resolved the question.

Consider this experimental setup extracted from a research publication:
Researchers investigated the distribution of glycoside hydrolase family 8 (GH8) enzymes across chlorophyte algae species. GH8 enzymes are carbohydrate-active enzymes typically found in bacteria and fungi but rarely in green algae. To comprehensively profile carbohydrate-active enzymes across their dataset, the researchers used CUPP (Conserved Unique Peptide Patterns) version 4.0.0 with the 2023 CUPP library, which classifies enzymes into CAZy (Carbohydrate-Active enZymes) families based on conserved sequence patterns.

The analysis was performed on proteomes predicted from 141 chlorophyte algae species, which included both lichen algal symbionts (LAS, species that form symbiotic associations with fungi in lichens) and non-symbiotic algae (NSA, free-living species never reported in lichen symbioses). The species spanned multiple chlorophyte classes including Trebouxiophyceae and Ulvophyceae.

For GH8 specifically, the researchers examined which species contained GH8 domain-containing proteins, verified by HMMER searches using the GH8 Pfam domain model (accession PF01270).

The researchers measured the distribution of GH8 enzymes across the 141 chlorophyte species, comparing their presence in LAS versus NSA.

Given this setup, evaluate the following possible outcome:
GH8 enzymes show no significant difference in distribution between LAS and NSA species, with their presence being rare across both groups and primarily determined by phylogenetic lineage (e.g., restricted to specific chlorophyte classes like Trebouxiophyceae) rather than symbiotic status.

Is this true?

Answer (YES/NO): NO